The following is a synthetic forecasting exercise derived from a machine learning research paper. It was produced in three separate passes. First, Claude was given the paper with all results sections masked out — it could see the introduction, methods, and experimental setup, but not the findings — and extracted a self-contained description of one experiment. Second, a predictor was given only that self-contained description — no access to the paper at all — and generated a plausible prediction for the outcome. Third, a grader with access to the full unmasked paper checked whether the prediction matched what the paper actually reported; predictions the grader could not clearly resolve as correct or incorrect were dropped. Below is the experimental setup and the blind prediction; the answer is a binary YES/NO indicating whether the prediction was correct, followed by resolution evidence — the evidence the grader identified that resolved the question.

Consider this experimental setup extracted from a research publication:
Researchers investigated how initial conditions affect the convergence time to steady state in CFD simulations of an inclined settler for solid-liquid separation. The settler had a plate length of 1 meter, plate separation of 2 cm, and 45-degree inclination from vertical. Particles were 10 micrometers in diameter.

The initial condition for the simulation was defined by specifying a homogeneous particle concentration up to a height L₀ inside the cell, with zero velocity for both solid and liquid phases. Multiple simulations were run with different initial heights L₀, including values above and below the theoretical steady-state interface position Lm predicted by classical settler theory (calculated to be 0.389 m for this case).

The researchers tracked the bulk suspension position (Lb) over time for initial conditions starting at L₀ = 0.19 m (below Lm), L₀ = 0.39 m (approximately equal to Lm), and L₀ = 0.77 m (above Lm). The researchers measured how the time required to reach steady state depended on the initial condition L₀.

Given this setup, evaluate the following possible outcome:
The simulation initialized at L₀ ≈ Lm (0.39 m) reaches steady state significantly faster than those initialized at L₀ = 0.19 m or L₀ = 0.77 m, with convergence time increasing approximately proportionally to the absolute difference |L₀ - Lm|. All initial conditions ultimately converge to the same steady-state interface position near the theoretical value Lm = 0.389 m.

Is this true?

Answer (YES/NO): NO